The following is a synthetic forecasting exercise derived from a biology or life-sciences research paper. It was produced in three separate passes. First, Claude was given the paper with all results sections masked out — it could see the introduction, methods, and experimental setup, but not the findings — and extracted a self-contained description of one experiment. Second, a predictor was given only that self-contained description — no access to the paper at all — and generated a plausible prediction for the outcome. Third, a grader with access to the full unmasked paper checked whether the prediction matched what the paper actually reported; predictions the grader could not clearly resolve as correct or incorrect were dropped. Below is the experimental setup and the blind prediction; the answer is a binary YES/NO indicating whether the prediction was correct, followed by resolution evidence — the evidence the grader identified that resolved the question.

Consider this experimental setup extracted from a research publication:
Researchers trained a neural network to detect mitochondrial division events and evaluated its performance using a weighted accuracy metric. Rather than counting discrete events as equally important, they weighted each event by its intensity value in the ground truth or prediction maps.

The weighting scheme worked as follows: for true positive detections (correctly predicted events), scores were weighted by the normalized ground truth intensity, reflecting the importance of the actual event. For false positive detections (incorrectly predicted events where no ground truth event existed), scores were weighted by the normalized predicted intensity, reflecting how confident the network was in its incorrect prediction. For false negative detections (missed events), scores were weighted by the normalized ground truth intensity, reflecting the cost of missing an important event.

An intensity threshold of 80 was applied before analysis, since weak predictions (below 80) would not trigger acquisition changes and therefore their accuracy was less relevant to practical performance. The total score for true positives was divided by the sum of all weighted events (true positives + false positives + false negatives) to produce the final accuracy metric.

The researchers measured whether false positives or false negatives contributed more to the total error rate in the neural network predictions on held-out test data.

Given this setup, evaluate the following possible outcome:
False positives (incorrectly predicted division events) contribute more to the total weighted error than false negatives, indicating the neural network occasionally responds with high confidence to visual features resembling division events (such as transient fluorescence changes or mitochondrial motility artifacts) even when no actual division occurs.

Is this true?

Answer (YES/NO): NO